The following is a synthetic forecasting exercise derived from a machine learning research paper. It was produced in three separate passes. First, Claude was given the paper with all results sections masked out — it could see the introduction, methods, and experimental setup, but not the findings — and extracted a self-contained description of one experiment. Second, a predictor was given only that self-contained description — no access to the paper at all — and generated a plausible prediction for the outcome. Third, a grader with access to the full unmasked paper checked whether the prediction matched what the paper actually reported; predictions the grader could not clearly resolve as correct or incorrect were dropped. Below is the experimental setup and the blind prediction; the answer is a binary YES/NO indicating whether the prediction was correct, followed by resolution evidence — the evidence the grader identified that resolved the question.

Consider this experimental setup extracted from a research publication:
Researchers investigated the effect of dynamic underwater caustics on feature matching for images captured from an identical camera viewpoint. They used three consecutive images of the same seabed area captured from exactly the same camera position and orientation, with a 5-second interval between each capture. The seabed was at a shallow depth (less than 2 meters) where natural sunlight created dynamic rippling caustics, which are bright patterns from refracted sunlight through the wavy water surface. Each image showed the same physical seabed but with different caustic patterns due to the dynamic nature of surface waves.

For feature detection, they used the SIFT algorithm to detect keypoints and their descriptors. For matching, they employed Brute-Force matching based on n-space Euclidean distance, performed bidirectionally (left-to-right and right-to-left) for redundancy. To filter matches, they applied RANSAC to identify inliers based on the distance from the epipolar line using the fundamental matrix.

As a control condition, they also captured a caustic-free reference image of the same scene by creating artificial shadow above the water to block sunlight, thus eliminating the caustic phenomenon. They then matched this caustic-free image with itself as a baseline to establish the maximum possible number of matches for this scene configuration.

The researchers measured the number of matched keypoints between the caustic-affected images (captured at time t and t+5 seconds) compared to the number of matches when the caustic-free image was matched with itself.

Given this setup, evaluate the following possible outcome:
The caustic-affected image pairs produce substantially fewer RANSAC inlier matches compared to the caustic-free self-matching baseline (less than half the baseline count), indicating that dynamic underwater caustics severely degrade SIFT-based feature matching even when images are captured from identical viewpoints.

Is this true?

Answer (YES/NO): YES